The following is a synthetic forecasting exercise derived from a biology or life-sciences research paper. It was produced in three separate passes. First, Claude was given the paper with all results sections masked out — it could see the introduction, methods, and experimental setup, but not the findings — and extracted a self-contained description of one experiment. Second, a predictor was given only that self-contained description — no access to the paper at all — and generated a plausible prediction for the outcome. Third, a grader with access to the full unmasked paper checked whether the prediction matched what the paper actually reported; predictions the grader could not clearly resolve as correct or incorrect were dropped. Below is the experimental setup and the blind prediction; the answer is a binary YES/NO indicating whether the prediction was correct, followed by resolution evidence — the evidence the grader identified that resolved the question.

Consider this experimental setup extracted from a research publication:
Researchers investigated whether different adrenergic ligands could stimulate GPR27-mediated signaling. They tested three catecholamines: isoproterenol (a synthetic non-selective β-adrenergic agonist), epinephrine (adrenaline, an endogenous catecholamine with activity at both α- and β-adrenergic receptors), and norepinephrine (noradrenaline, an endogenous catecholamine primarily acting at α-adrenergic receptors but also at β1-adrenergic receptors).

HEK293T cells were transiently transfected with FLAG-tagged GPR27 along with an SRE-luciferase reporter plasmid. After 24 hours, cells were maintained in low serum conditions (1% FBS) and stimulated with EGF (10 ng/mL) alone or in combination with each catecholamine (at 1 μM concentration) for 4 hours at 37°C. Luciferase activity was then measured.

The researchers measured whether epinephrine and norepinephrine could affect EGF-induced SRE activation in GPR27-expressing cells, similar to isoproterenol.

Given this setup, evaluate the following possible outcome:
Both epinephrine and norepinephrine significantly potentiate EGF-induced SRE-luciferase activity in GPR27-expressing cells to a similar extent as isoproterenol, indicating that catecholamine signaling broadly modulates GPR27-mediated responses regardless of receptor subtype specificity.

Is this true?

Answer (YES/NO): NO